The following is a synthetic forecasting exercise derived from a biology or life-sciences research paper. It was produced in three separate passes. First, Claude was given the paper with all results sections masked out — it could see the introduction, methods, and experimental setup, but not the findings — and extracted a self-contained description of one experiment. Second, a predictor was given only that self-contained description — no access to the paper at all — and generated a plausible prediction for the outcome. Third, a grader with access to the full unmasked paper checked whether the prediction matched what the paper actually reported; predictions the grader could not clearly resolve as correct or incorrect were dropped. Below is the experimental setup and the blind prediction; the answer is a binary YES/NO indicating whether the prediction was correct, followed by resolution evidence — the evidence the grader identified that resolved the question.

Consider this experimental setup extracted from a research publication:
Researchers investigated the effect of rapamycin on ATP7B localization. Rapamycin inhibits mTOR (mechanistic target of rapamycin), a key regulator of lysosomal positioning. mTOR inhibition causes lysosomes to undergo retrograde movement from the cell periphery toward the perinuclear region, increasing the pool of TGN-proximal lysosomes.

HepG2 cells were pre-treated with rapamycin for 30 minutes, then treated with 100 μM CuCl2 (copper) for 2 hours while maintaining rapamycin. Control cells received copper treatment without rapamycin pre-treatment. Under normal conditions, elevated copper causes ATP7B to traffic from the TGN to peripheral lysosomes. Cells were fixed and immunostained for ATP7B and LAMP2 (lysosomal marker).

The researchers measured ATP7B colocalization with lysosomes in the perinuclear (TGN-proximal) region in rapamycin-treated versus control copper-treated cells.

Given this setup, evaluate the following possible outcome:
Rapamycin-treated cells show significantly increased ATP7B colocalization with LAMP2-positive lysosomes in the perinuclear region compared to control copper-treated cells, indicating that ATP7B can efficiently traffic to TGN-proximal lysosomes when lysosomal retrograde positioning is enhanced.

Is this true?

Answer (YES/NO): YES